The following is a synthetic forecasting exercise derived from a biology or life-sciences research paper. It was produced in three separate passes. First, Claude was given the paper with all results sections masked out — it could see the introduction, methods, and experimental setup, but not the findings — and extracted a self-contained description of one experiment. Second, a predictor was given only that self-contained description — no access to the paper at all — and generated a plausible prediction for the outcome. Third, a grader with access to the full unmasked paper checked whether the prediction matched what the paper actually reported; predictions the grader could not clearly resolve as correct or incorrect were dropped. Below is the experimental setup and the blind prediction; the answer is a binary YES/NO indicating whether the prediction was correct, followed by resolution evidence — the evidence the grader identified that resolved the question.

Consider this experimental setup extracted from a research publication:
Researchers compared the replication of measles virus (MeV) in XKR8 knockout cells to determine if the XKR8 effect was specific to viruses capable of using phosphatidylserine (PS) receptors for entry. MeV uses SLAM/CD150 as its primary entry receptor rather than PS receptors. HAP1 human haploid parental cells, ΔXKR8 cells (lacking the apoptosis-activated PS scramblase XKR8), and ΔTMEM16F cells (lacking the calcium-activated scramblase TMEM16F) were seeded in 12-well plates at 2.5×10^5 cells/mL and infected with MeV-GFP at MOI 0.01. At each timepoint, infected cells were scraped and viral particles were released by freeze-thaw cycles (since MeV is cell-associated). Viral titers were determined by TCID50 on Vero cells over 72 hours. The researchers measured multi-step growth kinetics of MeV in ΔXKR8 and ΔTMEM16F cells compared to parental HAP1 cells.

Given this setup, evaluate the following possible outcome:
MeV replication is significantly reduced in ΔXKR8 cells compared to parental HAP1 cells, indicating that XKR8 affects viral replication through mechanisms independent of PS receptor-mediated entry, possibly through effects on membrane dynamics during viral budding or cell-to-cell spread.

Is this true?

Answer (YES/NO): NO